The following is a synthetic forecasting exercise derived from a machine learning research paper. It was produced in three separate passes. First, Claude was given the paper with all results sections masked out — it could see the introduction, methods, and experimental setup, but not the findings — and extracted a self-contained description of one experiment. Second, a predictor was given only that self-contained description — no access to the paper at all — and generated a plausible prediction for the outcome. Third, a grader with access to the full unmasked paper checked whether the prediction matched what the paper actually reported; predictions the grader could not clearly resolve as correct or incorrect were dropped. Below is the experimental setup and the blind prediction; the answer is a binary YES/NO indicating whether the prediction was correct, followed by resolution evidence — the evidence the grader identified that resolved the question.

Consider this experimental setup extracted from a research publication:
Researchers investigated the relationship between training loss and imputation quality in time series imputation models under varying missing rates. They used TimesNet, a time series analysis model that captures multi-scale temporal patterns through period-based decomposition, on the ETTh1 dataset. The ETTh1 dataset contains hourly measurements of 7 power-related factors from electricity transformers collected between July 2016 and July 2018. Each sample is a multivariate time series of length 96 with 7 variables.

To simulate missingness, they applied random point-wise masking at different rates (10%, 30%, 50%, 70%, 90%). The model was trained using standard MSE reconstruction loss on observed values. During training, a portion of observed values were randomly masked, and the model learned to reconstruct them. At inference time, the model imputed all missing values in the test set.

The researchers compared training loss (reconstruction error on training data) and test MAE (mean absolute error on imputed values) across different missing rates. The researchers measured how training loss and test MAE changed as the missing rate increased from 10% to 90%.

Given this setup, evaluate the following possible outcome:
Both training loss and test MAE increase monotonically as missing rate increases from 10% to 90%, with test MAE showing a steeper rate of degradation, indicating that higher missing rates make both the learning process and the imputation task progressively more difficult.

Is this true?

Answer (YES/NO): NO